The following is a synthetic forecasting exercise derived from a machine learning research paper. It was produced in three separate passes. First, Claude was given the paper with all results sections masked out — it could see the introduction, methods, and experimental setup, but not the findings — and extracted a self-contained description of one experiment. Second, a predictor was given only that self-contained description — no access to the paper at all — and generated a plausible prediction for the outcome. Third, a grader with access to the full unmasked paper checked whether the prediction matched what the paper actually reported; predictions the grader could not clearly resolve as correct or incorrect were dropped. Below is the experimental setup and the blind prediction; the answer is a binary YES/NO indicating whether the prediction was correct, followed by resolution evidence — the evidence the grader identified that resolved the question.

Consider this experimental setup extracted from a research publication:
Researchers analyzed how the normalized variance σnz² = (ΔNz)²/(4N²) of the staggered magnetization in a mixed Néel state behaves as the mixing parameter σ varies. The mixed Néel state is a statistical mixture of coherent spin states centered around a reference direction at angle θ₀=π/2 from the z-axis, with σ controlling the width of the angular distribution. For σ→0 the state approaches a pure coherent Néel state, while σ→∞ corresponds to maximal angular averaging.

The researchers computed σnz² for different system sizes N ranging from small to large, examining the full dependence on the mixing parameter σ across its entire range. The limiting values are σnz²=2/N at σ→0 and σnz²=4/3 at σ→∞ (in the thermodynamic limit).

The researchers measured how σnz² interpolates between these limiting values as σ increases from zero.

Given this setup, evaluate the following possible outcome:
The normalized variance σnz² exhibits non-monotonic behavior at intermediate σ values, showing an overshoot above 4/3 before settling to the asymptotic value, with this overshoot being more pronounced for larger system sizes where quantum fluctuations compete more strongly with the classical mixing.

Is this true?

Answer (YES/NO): NO